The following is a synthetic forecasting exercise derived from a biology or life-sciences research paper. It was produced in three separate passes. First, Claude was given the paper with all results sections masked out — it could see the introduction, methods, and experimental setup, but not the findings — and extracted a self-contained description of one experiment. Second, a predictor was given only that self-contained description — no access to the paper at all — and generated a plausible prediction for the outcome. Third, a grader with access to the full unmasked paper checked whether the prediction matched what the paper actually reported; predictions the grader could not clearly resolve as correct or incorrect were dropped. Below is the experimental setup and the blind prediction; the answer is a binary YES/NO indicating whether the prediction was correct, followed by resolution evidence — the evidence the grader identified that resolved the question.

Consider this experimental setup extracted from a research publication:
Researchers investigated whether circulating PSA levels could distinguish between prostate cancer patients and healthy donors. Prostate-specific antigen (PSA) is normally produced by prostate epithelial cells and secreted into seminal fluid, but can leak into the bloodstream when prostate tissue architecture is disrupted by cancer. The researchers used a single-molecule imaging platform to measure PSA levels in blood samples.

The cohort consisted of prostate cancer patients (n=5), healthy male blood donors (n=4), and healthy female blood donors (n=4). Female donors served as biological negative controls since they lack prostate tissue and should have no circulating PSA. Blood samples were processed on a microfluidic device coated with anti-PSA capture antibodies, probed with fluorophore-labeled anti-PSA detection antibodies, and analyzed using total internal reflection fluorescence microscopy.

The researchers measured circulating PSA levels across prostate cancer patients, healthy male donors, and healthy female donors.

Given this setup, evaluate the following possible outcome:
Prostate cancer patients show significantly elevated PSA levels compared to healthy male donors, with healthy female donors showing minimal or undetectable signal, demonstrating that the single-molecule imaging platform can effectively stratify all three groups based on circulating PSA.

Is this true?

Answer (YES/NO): NO